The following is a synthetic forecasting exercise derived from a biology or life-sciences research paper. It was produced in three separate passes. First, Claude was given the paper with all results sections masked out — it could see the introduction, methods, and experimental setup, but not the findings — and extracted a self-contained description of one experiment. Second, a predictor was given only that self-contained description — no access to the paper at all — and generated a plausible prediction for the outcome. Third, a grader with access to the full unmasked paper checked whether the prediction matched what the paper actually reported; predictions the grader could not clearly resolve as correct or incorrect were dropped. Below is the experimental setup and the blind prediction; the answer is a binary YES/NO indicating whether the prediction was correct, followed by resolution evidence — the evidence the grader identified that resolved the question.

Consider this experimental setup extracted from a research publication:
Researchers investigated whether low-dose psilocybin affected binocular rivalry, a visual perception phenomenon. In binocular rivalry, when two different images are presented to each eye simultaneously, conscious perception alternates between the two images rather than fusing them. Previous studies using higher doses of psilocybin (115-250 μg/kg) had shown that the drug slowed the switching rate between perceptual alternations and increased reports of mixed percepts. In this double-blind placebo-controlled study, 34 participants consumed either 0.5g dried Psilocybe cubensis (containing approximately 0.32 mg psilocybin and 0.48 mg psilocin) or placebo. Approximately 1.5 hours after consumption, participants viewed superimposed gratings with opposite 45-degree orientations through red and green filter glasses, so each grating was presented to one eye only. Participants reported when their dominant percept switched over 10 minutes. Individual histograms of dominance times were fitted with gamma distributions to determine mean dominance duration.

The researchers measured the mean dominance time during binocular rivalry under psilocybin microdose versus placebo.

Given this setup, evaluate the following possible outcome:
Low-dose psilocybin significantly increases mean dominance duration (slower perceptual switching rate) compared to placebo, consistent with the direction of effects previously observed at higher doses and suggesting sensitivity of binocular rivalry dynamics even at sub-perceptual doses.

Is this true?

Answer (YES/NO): NO